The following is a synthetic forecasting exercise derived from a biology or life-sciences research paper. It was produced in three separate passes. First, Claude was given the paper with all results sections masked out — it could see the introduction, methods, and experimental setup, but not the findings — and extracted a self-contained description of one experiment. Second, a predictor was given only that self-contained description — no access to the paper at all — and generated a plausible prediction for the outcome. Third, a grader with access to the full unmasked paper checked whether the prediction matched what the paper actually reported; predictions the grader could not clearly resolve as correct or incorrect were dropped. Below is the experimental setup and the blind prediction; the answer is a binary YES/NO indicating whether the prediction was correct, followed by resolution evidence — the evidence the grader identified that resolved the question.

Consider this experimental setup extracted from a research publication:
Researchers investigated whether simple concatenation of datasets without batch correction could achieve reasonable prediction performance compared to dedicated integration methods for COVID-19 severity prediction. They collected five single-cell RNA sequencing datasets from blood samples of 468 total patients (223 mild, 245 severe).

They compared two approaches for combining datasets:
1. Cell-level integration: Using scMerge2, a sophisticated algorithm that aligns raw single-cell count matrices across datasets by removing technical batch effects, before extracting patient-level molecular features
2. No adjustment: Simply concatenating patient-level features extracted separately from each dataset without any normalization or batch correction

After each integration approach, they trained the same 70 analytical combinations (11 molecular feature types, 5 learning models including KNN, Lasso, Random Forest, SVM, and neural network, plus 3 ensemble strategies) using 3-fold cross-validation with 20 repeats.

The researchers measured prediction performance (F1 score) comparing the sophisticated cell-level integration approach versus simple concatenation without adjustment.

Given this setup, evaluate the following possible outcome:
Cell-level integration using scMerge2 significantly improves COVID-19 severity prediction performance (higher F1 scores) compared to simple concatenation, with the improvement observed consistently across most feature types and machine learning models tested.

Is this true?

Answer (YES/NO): NO